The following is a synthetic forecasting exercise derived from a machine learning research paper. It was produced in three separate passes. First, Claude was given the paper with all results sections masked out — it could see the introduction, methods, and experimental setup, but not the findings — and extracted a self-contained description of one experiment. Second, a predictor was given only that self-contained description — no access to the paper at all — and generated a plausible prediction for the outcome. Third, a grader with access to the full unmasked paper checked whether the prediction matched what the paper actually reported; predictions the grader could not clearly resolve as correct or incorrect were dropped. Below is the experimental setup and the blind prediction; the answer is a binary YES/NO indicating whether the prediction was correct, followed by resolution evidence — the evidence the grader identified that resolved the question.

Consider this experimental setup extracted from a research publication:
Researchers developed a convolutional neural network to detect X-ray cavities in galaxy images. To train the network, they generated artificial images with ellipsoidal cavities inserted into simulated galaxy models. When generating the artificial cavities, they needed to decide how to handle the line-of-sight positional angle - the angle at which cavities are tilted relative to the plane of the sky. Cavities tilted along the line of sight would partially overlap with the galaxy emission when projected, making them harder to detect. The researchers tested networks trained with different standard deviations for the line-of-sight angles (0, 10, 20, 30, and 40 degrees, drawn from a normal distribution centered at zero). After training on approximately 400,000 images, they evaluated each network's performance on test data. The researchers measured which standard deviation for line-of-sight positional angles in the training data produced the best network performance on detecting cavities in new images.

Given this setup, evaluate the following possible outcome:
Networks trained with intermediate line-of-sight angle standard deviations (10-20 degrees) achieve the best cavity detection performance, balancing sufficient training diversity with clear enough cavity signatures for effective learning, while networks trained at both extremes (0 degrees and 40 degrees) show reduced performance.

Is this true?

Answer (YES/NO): NO